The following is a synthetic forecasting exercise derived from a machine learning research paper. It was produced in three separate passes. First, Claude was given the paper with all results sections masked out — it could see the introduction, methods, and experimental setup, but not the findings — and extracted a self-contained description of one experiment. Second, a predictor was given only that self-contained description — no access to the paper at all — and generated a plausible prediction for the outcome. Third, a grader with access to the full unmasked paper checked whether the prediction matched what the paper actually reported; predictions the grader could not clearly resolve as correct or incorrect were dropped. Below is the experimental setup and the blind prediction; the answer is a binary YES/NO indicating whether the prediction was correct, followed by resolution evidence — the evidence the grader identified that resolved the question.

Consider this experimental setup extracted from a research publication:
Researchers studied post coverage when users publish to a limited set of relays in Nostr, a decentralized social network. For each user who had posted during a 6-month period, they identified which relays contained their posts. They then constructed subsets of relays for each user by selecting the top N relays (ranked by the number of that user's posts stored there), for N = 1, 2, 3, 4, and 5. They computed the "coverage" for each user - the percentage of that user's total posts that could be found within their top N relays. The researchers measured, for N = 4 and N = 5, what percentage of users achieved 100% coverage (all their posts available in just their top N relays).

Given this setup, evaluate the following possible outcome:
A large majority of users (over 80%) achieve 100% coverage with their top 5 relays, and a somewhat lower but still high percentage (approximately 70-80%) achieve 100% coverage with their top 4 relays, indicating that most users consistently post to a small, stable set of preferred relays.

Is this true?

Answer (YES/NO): NO